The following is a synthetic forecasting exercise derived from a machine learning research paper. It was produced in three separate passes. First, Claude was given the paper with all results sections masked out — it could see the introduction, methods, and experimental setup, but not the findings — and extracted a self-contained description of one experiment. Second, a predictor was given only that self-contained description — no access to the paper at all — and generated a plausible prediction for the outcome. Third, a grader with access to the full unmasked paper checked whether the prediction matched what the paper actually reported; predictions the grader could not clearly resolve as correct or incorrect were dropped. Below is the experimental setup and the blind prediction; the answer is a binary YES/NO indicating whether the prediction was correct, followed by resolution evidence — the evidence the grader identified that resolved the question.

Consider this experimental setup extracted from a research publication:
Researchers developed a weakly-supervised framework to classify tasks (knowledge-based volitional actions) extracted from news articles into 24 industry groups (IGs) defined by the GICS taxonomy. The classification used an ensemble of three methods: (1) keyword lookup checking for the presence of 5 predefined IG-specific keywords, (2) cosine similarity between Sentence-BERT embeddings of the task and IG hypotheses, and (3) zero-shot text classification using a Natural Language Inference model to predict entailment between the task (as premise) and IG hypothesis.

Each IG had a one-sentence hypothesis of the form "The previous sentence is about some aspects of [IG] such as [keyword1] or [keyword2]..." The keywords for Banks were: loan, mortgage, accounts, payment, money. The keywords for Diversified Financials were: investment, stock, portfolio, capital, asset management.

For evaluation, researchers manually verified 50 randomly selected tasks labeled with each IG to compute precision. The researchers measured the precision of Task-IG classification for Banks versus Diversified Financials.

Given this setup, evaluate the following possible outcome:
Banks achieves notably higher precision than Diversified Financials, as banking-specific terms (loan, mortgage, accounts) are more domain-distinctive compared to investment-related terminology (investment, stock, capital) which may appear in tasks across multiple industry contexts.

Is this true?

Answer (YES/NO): NO